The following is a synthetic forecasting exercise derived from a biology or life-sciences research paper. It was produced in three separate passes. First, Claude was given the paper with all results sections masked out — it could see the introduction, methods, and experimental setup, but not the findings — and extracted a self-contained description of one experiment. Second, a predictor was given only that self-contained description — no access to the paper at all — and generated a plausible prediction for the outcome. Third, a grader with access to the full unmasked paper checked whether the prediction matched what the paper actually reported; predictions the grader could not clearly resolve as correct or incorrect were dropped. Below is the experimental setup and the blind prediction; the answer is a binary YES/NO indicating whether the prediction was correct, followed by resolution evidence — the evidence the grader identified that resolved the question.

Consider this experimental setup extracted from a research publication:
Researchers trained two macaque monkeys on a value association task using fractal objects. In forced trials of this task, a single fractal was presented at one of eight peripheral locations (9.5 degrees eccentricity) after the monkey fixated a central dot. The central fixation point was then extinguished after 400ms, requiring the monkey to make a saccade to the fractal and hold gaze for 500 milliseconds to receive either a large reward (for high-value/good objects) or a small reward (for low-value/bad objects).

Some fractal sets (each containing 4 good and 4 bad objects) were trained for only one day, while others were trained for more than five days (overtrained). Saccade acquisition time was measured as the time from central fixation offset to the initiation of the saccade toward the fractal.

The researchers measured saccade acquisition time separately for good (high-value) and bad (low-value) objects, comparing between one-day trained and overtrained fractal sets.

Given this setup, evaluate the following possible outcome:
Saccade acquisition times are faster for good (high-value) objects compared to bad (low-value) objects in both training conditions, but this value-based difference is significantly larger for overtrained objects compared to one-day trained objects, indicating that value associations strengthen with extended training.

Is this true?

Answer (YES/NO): NO